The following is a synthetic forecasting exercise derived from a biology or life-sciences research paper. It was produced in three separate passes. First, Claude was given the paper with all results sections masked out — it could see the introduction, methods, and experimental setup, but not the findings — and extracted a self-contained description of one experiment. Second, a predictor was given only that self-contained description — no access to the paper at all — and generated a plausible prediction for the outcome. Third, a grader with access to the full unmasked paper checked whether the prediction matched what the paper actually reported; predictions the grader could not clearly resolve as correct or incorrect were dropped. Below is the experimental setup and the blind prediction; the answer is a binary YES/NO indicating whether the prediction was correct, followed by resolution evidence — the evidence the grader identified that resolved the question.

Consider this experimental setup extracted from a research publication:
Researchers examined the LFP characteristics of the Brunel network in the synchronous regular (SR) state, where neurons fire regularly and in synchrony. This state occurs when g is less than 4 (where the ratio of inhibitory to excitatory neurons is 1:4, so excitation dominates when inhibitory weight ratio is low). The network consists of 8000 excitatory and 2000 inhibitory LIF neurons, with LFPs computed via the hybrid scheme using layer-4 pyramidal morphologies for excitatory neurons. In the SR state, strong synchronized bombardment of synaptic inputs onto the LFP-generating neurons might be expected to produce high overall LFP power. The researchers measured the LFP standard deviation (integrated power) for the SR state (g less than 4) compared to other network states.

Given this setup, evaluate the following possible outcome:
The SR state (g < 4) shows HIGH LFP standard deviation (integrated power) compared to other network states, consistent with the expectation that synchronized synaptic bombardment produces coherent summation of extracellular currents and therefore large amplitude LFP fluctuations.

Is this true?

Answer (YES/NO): NO